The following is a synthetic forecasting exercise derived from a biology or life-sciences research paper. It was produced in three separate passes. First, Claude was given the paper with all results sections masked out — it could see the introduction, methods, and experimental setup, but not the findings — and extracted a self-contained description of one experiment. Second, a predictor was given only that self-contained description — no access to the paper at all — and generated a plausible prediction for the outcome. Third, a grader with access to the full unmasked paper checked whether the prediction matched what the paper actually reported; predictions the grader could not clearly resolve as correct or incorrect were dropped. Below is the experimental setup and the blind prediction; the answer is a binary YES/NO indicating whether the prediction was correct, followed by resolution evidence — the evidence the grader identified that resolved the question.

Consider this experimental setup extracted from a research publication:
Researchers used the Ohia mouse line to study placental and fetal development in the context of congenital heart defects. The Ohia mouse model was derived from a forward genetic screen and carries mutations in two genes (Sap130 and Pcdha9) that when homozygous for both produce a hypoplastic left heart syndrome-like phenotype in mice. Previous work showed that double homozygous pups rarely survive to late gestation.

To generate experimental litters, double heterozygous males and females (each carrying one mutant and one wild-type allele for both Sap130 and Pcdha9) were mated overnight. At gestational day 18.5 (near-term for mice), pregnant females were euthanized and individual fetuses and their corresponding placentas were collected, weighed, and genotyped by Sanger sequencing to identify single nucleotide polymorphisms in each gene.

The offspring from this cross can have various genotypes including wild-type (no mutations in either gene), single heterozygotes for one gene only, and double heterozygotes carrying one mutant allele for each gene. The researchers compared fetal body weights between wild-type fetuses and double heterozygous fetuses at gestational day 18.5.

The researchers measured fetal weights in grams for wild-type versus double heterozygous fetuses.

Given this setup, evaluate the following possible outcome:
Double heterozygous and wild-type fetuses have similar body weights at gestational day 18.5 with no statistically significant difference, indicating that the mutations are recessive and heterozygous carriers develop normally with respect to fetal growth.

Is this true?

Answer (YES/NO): NO